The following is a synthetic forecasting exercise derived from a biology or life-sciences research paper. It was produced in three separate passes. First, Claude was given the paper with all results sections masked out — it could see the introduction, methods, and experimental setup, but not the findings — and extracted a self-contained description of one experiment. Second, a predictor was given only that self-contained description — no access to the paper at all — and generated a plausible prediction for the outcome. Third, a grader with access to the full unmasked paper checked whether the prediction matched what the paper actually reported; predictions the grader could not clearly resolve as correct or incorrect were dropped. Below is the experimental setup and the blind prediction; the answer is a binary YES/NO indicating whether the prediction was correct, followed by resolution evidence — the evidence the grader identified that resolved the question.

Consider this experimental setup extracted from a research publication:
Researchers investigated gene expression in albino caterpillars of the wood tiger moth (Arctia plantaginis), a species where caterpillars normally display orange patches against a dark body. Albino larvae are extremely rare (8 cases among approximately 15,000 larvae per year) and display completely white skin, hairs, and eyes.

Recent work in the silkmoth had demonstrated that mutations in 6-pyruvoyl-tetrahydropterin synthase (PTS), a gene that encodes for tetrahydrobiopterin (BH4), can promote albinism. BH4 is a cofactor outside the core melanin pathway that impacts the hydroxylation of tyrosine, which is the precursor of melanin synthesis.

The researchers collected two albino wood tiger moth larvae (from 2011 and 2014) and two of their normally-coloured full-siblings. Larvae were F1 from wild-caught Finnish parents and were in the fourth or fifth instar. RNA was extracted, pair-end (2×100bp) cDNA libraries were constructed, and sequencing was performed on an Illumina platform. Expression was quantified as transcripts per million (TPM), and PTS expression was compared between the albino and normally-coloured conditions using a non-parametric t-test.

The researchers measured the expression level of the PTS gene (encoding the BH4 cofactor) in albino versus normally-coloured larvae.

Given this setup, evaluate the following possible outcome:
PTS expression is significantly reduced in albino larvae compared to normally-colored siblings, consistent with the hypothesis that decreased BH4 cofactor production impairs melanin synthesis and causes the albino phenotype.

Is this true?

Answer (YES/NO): NO